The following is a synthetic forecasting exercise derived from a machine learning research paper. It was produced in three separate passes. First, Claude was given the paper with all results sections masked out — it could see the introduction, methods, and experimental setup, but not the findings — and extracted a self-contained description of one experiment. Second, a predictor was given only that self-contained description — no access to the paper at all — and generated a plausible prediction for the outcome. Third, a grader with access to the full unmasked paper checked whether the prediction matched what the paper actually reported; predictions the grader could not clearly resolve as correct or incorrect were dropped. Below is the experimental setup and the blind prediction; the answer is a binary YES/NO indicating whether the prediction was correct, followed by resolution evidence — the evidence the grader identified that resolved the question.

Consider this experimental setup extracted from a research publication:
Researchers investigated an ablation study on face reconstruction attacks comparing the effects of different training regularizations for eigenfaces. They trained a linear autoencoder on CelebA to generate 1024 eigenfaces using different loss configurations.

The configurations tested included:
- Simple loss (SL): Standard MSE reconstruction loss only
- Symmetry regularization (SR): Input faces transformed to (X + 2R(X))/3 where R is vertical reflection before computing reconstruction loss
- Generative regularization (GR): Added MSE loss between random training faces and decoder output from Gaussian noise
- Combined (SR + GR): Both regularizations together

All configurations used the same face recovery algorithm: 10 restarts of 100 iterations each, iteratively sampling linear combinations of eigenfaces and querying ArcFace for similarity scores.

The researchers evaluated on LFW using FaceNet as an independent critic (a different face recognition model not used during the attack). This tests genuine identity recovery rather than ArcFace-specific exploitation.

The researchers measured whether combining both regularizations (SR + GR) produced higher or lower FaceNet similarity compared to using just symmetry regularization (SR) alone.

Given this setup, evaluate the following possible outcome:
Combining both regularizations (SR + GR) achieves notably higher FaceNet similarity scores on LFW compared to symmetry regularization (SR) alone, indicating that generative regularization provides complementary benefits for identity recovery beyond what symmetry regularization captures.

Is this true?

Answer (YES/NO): YES